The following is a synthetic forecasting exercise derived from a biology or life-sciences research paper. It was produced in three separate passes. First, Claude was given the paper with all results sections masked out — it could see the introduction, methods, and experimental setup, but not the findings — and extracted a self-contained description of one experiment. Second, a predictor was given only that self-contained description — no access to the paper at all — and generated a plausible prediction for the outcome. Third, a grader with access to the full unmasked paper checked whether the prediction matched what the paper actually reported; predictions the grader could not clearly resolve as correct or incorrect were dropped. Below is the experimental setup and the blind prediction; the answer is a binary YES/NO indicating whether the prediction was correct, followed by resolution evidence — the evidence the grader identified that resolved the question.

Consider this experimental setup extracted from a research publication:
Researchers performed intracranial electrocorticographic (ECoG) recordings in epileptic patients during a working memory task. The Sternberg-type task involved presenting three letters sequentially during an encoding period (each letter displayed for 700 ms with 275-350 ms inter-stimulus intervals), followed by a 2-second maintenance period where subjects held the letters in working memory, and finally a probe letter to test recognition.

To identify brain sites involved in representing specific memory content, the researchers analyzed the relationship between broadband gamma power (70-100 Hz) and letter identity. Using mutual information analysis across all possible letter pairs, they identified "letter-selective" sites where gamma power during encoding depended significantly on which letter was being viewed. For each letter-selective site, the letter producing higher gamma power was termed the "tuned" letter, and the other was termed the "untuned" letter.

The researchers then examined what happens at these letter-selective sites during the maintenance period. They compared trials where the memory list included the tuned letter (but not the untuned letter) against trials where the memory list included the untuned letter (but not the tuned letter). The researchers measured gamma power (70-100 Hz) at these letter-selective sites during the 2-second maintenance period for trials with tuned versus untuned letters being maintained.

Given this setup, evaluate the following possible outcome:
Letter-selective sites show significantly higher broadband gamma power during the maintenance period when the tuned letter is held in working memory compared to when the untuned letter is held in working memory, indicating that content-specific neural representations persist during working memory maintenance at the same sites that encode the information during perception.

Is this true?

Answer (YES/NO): NO